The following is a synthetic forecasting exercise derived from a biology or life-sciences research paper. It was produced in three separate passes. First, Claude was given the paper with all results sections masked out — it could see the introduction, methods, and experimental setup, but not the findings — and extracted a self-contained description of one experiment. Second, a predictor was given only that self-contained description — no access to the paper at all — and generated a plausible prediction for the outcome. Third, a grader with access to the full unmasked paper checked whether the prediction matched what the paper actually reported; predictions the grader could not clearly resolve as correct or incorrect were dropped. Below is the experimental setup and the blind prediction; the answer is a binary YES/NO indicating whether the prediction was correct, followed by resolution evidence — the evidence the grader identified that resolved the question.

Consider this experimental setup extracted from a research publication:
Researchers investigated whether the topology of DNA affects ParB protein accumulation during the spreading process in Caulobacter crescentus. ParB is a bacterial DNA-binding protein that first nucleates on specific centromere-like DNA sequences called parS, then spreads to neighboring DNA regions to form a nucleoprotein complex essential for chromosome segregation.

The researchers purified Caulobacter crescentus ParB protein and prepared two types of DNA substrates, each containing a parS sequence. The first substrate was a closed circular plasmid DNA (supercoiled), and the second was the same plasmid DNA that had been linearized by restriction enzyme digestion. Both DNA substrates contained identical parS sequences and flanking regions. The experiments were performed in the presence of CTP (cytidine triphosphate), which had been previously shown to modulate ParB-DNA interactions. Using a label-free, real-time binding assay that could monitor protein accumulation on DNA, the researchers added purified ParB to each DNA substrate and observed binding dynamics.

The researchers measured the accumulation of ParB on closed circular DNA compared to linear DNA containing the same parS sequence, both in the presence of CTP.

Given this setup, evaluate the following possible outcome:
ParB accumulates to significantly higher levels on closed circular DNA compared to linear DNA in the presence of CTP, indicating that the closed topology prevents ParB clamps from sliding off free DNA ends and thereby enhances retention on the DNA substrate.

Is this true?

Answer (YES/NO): YES